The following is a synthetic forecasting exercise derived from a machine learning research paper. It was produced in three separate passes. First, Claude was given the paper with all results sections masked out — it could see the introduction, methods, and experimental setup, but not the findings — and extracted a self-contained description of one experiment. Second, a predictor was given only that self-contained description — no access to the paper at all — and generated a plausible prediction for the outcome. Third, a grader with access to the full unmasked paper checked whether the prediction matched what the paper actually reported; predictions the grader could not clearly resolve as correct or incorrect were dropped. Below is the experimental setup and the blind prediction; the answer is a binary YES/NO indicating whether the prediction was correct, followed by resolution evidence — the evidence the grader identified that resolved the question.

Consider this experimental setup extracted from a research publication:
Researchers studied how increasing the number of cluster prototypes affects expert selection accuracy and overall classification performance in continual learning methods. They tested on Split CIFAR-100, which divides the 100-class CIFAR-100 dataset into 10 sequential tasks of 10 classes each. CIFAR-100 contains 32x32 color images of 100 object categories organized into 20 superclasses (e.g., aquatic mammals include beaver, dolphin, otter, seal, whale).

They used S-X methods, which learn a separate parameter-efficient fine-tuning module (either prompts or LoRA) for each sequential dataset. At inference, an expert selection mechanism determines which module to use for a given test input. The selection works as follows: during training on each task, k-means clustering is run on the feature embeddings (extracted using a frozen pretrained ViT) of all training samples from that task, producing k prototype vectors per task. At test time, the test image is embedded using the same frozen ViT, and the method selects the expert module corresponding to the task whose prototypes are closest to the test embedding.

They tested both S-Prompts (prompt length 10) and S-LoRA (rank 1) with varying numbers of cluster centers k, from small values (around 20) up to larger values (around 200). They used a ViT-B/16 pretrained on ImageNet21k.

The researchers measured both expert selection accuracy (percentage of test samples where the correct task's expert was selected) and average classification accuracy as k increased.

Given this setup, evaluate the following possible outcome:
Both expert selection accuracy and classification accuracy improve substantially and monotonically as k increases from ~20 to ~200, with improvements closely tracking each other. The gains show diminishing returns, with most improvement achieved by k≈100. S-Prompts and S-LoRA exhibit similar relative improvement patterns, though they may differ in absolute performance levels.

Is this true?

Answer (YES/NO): NO